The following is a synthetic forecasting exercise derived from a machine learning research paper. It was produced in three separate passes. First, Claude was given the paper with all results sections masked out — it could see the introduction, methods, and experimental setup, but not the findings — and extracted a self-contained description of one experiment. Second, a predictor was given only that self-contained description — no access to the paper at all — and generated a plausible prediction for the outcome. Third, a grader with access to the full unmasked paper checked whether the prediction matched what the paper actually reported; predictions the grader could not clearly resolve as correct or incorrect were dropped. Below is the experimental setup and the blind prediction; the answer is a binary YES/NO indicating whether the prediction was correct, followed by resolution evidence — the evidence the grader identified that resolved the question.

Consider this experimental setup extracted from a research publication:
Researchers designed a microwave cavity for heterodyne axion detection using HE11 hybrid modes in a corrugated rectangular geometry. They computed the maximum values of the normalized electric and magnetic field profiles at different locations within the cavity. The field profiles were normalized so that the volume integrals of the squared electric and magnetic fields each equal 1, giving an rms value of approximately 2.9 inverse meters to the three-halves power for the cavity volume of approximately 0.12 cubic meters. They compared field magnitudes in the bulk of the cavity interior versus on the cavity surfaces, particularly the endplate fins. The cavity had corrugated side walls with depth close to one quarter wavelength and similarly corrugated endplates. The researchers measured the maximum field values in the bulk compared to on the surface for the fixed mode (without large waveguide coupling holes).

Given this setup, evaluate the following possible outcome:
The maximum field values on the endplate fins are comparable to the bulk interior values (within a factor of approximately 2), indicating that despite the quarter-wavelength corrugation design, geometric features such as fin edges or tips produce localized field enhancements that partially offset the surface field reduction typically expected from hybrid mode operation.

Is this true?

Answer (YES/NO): YES